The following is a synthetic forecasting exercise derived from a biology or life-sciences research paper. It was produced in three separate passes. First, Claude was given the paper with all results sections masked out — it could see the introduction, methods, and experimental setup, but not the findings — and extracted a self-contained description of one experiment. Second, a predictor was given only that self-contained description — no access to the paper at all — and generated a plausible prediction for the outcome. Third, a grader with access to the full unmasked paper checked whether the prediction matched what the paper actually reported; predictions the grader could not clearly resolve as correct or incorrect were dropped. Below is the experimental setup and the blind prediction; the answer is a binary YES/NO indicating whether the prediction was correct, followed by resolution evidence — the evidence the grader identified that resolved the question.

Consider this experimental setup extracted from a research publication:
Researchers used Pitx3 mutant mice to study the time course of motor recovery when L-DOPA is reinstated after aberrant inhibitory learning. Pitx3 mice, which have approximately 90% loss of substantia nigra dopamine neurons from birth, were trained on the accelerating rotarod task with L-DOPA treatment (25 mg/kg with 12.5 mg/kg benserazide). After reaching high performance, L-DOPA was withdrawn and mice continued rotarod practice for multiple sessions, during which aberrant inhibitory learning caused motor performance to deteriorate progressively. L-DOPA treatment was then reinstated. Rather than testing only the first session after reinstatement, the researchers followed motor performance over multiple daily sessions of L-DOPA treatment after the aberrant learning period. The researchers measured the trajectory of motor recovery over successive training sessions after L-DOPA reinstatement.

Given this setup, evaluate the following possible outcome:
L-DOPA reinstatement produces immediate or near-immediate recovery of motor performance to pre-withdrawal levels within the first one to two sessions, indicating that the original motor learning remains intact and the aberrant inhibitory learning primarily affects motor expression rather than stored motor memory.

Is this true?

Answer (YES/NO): YES